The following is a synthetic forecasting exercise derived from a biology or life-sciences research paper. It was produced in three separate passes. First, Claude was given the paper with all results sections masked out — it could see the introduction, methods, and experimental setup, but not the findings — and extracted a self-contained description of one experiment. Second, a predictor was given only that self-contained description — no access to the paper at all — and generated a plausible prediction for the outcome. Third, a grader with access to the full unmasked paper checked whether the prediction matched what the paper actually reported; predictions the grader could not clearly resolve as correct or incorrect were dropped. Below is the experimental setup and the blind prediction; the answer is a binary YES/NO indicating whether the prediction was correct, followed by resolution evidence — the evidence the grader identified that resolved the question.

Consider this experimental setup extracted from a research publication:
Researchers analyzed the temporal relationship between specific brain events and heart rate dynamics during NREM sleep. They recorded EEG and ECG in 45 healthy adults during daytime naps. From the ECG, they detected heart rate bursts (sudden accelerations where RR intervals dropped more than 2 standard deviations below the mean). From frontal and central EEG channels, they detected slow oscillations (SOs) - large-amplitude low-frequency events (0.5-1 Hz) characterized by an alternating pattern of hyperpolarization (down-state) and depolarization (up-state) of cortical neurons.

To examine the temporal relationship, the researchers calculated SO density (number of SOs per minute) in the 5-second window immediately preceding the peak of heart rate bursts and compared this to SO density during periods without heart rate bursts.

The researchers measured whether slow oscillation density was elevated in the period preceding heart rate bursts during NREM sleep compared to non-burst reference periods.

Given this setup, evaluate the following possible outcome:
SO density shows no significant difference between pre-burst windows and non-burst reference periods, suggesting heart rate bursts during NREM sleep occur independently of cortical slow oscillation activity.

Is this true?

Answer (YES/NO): NO